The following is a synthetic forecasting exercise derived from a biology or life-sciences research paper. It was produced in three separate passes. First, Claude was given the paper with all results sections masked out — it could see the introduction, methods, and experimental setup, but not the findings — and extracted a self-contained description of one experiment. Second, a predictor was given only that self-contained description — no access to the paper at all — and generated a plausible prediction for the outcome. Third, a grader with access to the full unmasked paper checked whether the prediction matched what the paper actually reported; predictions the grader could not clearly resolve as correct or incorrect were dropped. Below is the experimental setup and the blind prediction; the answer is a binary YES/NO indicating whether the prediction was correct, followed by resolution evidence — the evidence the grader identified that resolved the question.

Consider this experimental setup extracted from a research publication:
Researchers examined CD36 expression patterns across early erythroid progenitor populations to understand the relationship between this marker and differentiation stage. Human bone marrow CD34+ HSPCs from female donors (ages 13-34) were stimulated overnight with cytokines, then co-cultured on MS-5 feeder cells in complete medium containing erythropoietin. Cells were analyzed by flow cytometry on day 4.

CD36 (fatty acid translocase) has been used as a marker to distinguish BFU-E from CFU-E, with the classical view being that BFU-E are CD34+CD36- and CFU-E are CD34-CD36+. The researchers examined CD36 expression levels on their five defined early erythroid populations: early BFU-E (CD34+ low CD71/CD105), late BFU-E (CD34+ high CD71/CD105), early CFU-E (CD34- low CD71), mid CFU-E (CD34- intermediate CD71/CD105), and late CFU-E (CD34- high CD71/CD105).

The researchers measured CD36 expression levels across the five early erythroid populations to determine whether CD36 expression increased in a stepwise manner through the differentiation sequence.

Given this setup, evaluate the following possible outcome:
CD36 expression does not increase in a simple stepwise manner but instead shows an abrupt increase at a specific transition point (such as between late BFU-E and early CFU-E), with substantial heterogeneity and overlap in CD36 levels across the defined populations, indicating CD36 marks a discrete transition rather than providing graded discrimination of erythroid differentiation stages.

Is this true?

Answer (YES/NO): NO